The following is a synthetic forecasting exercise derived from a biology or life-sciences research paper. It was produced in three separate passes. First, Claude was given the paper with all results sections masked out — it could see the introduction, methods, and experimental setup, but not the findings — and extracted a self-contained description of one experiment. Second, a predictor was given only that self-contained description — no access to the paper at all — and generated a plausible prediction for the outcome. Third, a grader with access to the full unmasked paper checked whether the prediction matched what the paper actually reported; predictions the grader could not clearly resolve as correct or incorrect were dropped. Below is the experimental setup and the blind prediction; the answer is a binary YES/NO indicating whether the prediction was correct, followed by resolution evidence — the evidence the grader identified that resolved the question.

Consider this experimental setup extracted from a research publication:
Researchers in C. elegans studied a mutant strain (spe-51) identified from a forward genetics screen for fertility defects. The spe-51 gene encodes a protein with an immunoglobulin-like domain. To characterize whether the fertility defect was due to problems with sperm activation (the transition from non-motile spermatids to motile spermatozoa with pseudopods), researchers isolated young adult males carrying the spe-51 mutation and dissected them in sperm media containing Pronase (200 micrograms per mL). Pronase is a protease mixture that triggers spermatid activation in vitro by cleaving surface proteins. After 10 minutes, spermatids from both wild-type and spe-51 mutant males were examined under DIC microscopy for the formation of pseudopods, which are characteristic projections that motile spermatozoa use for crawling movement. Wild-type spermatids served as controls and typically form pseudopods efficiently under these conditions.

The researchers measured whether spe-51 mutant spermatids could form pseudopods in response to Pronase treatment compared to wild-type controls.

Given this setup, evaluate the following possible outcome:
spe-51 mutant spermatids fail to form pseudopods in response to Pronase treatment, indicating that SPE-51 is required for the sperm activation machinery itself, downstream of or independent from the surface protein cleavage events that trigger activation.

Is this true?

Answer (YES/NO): NO